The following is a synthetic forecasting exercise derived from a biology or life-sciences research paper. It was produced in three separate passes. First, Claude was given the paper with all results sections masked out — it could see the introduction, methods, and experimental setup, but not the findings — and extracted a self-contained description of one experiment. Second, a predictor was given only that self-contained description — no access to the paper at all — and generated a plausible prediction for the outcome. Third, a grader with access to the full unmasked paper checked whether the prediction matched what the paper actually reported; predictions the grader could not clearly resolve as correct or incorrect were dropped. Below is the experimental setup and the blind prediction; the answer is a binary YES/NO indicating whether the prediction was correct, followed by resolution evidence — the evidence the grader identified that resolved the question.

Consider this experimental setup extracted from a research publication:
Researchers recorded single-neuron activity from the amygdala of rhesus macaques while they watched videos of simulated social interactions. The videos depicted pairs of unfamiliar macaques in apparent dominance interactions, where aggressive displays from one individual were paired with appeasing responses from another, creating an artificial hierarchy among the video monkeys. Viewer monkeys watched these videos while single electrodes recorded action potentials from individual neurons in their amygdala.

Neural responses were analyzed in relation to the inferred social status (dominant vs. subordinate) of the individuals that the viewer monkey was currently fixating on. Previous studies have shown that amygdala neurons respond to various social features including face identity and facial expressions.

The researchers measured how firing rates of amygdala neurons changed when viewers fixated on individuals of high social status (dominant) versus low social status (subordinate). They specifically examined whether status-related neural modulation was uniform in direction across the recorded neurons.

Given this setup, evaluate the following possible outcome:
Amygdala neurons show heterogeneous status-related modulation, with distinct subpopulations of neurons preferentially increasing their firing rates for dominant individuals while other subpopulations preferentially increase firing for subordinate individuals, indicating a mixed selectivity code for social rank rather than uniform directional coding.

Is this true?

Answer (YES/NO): YES